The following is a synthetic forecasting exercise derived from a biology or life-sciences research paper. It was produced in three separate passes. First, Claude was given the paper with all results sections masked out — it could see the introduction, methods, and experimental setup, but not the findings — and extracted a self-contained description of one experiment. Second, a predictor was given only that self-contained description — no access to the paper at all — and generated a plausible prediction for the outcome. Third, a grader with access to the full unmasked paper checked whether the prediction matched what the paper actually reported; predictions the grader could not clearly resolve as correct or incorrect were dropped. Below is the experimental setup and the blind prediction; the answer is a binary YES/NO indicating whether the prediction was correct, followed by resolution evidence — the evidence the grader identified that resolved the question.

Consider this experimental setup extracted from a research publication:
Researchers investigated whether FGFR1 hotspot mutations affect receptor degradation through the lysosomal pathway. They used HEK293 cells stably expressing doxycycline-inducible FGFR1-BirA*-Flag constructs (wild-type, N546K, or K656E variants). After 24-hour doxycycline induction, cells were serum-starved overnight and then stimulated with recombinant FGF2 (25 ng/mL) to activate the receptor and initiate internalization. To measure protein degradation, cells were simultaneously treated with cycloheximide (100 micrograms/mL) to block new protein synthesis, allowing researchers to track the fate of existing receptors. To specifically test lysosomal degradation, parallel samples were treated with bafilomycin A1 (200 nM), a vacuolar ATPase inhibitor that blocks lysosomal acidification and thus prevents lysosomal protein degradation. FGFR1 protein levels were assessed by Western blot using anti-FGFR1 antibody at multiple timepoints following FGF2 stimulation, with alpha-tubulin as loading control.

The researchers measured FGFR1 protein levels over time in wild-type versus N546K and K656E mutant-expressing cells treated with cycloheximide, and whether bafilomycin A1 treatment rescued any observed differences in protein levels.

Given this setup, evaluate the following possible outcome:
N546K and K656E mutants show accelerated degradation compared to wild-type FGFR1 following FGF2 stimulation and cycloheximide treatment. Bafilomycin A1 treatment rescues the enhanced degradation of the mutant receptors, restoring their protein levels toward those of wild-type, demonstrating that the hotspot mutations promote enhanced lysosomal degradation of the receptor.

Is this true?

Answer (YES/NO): NO